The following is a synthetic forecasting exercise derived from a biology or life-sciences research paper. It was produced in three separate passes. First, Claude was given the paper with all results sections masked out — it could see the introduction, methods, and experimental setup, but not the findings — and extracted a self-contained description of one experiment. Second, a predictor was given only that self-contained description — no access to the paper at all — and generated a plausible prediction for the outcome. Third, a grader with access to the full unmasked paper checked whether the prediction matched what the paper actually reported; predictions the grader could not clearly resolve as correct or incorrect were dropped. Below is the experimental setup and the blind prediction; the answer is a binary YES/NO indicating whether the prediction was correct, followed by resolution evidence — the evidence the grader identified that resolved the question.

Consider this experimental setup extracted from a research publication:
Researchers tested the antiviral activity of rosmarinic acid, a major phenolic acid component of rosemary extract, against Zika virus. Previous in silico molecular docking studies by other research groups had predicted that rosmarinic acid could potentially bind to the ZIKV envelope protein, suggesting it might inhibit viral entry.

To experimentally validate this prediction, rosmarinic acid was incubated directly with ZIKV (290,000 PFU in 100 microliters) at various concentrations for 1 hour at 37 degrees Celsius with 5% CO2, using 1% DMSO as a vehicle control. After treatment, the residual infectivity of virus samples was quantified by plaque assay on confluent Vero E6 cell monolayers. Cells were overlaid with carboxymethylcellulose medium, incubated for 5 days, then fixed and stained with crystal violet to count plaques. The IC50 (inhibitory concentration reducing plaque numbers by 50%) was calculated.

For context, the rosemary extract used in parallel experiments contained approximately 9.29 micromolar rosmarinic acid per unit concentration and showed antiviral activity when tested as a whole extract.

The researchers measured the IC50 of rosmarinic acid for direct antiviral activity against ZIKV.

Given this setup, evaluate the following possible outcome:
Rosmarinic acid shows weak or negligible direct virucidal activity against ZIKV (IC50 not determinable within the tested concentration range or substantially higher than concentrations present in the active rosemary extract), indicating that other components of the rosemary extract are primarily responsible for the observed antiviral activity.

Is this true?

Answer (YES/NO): YES